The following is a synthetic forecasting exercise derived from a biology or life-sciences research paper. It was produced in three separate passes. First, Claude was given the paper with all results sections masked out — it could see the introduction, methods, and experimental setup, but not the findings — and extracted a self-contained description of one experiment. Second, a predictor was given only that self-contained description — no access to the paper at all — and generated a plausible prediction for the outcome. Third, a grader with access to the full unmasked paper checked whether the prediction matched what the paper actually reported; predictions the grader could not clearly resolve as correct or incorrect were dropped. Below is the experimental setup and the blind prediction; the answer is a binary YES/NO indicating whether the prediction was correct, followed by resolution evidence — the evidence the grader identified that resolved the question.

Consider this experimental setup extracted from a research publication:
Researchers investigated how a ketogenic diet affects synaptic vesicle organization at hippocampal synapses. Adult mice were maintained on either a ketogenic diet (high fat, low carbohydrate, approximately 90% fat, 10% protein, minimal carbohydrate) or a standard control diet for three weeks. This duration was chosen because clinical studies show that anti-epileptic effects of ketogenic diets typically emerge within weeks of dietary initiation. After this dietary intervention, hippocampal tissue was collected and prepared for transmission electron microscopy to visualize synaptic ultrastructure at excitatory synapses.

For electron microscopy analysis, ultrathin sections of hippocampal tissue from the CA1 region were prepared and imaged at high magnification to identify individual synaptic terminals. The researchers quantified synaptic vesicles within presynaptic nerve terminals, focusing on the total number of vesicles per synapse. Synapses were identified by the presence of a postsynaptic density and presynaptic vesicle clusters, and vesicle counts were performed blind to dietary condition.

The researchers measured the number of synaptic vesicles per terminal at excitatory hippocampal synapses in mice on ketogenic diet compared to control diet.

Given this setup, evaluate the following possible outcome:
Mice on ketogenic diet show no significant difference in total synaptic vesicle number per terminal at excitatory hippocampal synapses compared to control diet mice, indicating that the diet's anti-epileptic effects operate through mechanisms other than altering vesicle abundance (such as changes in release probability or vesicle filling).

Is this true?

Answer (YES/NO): NO